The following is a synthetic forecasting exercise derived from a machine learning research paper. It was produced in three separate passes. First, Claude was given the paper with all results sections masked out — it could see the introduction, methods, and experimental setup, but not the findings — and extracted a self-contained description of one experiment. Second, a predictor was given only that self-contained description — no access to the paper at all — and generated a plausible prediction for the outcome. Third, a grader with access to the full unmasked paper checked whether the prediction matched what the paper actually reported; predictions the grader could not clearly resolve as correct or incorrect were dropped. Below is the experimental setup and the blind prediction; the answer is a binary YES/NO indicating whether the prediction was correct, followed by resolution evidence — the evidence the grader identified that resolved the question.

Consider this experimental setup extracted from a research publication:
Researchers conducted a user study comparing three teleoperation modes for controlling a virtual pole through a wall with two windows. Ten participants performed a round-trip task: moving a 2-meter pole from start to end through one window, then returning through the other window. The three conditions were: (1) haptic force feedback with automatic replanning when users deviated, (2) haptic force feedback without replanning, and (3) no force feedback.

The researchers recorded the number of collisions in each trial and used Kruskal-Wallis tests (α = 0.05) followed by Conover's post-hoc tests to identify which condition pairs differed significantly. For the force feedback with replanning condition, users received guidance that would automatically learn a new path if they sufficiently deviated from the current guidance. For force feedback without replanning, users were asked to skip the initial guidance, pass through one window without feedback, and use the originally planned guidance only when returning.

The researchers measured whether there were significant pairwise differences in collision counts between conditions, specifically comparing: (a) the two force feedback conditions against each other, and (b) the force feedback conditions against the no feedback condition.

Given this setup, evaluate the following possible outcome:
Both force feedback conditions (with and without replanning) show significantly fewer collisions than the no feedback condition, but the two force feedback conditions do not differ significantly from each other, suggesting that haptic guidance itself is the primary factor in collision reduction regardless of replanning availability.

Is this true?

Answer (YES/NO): YES